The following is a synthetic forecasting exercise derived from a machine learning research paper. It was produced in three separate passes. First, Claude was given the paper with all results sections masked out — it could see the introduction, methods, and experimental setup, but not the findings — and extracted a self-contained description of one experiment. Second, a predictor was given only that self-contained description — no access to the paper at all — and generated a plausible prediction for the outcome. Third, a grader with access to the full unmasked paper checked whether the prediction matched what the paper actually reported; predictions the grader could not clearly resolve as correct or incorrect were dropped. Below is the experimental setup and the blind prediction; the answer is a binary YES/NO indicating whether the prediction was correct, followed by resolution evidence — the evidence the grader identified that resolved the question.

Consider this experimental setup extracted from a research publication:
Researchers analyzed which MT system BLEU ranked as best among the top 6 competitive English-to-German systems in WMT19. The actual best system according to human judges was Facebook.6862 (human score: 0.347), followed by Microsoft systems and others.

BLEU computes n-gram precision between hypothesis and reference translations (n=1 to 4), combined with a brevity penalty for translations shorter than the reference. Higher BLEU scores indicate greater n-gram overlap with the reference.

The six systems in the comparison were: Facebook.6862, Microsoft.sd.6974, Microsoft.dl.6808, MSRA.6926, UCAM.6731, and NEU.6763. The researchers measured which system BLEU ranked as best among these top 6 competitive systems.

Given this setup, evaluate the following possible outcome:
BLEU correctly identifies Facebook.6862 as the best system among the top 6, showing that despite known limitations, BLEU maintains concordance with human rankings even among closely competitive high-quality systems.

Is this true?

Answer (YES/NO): NO